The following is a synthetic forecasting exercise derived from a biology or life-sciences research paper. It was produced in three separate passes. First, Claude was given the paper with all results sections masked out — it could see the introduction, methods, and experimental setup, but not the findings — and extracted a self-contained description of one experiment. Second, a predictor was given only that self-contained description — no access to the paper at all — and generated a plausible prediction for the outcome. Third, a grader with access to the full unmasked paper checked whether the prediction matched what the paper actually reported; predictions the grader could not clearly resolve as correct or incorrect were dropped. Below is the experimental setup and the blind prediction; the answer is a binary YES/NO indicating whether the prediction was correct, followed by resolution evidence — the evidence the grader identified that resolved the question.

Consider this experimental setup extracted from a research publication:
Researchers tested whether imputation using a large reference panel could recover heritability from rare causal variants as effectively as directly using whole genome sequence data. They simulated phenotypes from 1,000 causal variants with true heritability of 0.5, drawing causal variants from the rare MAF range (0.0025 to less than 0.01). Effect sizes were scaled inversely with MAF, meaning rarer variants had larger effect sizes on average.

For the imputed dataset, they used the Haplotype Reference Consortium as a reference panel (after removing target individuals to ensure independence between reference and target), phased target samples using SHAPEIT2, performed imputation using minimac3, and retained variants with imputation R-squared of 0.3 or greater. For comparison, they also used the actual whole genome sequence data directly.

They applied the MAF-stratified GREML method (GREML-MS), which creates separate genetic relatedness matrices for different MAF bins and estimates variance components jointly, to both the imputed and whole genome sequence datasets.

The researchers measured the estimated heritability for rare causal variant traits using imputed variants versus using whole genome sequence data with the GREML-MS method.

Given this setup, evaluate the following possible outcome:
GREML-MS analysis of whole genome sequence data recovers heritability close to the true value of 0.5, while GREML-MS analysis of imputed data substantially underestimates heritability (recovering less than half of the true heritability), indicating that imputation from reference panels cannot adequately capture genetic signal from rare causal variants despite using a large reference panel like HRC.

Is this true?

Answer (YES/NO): NO